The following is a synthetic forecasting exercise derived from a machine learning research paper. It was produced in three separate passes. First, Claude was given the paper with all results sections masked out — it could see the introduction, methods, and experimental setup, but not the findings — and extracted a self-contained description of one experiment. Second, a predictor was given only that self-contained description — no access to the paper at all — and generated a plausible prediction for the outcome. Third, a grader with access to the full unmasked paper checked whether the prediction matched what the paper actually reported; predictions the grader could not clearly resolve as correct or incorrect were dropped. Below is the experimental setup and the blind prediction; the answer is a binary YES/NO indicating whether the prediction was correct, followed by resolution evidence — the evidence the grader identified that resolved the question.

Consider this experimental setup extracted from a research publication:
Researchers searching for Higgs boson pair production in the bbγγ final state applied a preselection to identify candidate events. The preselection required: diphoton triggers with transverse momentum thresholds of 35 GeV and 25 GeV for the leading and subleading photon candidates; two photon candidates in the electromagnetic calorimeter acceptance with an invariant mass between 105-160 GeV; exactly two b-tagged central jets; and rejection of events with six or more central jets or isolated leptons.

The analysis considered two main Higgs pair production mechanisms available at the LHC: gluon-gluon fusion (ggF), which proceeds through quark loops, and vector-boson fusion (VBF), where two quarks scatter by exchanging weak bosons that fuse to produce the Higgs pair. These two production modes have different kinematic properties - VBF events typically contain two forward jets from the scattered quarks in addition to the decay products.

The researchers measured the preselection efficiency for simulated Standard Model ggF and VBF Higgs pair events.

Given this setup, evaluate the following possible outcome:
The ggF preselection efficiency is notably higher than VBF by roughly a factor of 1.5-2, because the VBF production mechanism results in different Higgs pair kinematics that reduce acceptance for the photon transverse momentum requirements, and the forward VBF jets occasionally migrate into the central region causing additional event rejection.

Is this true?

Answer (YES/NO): NO